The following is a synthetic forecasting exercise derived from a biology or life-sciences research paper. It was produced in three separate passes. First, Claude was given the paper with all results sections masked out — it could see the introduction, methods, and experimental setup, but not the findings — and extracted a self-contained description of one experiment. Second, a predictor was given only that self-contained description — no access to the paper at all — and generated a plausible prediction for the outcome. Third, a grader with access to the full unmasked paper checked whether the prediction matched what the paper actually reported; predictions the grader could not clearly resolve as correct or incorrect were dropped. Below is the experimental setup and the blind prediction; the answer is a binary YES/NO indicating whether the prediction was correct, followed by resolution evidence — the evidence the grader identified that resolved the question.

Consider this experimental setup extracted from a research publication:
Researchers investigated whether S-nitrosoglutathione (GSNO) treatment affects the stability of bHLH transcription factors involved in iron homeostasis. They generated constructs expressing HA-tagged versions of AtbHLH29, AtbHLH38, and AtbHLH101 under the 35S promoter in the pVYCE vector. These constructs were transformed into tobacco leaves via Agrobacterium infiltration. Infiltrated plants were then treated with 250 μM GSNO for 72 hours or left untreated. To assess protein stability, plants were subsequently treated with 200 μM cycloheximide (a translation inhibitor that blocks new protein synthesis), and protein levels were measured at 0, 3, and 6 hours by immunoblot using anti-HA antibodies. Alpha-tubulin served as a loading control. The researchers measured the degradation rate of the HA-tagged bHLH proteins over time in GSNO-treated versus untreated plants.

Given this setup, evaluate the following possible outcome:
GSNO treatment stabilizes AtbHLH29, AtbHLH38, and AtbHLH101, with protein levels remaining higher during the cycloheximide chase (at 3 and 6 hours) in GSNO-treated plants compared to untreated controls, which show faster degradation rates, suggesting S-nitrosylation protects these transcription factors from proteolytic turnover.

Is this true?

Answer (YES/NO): YES